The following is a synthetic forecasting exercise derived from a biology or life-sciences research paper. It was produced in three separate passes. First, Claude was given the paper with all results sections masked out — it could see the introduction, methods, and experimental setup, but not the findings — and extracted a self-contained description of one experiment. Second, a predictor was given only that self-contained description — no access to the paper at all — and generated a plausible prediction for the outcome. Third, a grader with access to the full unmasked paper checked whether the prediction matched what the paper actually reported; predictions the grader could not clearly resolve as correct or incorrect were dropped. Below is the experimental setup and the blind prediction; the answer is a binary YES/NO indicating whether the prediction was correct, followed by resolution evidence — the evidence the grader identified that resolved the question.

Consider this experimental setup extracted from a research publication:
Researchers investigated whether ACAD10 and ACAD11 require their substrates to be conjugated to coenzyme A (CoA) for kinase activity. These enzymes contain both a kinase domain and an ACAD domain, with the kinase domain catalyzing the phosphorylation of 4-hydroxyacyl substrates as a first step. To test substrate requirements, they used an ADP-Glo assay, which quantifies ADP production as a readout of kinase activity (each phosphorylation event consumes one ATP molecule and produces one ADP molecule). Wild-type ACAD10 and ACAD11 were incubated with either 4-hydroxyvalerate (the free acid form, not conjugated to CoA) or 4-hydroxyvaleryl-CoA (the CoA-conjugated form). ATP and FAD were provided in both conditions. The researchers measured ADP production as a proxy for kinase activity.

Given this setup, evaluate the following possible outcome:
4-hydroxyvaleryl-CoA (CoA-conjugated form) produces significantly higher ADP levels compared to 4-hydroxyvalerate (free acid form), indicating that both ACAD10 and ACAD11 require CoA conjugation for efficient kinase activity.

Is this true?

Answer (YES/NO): YES